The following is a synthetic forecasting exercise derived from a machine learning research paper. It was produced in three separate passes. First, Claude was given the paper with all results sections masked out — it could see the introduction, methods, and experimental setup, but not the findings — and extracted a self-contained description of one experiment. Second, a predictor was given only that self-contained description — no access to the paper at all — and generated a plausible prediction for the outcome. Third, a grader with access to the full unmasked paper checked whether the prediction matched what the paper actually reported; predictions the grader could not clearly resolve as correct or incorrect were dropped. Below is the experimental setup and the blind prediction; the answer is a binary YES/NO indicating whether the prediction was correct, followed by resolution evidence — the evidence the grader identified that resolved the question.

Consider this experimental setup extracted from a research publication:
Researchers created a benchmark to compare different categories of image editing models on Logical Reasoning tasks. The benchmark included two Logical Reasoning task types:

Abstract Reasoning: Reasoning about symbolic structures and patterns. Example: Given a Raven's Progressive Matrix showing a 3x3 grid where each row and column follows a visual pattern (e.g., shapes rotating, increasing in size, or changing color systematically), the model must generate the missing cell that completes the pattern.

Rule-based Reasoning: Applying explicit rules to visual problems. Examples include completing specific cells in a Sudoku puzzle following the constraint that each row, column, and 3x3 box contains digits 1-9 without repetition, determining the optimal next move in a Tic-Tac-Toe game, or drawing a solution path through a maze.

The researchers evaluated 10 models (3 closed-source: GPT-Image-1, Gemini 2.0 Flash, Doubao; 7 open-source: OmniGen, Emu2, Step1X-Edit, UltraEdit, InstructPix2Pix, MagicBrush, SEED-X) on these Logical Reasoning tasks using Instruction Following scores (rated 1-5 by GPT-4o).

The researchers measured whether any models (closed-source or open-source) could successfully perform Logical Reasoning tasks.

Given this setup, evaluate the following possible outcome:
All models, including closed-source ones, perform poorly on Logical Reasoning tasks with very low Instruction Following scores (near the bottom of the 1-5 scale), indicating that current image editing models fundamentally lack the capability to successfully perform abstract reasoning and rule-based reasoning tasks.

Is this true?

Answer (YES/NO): NO